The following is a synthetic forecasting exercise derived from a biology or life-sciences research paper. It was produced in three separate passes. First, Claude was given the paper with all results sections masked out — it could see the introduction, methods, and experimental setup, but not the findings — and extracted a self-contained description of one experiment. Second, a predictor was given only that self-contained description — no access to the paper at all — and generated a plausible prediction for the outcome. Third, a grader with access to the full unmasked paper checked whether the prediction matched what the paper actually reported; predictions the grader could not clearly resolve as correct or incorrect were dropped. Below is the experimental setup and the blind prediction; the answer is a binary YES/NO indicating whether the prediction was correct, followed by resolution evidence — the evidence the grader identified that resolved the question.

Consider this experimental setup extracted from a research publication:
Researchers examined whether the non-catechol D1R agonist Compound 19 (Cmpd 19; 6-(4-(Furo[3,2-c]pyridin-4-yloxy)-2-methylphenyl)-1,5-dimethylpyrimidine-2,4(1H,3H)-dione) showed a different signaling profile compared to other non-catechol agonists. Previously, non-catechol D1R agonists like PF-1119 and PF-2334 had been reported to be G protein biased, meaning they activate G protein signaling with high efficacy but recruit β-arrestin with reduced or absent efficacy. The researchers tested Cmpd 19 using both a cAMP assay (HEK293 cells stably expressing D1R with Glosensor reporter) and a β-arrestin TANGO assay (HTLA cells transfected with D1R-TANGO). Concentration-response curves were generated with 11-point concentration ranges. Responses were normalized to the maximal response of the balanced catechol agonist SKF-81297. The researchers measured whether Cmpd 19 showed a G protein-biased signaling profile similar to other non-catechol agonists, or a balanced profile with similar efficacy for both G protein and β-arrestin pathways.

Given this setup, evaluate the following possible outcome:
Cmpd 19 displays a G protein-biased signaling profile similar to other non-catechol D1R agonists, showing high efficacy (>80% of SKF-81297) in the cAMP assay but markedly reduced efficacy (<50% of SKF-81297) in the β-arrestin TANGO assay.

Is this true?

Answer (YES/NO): NO